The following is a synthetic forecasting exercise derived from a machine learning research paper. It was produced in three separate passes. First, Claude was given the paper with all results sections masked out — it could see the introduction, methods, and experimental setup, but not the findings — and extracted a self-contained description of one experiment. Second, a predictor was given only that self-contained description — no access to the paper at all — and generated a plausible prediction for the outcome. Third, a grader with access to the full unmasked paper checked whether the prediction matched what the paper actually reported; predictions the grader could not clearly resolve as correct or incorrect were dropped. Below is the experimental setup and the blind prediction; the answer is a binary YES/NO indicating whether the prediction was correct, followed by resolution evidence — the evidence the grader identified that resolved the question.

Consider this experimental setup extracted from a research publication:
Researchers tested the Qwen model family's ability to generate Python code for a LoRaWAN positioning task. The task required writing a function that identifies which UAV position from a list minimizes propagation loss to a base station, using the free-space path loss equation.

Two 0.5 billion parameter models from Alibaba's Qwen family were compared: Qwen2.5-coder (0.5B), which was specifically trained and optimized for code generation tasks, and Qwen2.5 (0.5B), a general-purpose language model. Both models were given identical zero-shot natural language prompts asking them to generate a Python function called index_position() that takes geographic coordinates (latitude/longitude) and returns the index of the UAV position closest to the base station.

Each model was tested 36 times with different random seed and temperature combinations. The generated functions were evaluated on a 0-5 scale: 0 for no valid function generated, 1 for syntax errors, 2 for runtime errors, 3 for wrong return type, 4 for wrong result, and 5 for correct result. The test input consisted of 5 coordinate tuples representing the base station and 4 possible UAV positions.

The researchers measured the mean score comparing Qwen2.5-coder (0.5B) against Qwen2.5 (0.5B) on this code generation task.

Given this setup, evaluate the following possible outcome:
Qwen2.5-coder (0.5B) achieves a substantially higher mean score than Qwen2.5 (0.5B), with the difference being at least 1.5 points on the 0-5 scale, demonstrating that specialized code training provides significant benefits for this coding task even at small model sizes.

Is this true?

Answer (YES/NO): NO